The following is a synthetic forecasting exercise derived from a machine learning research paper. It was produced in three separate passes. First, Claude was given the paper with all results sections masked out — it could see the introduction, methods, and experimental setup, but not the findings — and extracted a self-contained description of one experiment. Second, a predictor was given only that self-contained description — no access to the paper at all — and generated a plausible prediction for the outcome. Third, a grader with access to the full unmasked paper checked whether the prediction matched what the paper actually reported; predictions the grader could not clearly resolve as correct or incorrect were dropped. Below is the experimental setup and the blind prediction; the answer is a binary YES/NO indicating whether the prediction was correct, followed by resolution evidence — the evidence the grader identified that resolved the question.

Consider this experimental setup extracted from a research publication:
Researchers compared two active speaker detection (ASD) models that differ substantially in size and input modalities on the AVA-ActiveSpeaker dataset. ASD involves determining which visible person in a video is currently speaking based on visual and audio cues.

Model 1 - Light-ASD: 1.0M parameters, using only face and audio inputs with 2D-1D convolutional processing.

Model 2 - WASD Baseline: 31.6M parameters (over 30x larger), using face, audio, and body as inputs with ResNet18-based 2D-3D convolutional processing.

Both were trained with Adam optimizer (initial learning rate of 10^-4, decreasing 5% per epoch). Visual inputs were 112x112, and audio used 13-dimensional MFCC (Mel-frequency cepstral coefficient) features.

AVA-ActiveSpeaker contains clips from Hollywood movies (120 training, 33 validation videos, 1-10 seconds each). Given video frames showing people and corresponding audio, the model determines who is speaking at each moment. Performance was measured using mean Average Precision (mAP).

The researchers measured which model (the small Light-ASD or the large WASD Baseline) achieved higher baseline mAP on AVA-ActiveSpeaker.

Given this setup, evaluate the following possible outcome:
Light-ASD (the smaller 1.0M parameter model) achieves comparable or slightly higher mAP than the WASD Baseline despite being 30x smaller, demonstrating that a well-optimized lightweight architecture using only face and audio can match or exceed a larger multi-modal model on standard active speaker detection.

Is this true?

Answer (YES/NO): YES